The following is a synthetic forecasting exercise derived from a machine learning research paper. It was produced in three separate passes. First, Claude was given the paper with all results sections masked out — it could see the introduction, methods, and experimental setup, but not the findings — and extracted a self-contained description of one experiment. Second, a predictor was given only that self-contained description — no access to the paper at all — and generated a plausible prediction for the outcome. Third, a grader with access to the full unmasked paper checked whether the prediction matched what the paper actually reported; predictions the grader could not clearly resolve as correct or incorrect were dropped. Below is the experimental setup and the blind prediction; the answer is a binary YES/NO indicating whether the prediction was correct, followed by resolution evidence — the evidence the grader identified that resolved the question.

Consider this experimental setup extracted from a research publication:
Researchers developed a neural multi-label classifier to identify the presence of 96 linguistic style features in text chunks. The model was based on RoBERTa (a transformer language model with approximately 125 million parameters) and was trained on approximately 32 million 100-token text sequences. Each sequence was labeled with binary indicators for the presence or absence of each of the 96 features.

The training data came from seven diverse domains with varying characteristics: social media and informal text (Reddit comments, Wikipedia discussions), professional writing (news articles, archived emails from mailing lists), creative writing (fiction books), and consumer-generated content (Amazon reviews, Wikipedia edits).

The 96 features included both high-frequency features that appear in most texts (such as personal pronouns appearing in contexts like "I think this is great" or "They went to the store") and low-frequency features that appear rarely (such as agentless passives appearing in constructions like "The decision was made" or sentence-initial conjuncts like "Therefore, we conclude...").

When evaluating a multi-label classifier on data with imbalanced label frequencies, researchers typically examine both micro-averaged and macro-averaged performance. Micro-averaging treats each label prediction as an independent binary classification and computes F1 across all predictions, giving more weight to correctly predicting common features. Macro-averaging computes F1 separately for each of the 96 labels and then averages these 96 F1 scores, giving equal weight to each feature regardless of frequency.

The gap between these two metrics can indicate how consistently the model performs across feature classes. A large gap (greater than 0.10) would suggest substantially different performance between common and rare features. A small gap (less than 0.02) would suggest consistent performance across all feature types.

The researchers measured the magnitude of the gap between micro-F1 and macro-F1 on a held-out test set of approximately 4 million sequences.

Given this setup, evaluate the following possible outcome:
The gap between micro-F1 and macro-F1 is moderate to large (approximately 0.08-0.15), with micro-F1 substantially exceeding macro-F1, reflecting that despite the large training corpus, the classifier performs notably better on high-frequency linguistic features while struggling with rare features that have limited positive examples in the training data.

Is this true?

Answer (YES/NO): NO